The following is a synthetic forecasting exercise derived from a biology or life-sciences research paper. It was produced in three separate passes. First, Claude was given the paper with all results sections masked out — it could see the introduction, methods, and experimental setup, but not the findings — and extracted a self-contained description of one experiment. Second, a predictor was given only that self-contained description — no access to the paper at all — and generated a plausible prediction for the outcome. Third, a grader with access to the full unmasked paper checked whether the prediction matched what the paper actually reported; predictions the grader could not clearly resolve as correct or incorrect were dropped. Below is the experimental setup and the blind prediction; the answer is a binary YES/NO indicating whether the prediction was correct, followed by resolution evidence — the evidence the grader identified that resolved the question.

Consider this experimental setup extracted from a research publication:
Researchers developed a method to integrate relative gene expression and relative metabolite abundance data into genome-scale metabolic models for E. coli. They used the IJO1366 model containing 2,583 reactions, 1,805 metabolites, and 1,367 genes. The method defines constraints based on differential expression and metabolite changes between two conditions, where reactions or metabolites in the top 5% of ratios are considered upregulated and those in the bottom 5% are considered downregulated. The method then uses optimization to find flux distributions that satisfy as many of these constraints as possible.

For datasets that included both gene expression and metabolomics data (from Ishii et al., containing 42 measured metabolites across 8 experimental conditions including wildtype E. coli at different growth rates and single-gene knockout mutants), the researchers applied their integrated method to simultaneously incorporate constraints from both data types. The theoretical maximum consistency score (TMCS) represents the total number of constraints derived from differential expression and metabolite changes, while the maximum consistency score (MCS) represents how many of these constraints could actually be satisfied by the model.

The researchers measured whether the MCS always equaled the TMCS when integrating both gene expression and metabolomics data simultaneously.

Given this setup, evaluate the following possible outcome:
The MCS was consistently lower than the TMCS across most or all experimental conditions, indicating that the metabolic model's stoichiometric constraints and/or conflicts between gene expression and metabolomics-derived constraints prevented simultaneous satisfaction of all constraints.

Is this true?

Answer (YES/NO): NO